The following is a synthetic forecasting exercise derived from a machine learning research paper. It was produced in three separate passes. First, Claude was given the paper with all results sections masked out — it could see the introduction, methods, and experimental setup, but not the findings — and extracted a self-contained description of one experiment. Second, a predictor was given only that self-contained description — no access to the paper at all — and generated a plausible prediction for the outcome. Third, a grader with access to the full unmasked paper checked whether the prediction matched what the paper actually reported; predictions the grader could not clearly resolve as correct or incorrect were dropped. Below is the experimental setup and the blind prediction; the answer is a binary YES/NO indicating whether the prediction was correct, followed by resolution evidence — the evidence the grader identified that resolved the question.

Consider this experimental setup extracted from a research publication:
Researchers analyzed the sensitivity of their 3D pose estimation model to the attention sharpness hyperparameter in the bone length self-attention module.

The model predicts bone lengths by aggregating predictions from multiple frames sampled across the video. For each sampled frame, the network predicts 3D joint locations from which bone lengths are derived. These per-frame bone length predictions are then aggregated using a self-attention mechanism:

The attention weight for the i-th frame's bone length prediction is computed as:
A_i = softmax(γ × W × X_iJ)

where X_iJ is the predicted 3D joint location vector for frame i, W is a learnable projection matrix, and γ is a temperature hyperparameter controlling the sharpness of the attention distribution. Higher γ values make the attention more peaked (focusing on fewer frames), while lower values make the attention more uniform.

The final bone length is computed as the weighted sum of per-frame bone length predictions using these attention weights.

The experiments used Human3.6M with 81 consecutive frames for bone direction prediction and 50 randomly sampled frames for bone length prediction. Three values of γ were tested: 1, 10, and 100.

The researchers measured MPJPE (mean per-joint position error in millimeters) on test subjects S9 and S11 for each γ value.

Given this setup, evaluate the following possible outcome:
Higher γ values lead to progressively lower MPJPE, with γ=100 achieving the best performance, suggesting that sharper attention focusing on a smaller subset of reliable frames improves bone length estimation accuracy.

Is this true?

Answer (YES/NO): NO